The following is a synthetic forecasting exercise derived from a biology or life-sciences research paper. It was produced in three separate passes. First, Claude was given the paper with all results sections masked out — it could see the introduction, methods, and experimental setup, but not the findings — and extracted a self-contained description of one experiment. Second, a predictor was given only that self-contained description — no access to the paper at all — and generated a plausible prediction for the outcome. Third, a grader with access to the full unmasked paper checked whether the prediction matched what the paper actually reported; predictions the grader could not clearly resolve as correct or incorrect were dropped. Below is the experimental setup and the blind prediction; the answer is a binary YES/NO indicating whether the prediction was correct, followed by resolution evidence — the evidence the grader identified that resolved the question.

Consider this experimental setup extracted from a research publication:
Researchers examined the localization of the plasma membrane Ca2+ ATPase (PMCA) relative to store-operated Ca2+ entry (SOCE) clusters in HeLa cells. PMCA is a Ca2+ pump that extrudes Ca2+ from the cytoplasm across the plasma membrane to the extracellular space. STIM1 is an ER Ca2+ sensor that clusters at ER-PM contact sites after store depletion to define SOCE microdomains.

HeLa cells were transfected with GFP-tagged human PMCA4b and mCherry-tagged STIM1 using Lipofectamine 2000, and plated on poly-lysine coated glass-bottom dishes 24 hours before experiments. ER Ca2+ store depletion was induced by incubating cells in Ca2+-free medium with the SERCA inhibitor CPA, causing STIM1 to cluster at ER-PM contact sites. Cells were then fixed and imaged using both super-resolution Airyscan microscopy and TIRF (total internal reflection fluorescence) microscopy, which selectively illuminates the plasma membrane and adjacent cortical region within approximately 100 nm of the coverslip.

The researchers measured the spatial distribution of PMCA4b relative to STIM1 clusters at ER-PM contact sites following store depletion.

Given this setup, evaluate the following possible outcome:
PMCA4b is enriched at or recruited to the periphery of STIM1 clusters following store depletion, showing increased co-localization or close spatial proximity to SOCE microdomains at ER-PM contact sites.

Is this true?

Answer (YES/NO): NO